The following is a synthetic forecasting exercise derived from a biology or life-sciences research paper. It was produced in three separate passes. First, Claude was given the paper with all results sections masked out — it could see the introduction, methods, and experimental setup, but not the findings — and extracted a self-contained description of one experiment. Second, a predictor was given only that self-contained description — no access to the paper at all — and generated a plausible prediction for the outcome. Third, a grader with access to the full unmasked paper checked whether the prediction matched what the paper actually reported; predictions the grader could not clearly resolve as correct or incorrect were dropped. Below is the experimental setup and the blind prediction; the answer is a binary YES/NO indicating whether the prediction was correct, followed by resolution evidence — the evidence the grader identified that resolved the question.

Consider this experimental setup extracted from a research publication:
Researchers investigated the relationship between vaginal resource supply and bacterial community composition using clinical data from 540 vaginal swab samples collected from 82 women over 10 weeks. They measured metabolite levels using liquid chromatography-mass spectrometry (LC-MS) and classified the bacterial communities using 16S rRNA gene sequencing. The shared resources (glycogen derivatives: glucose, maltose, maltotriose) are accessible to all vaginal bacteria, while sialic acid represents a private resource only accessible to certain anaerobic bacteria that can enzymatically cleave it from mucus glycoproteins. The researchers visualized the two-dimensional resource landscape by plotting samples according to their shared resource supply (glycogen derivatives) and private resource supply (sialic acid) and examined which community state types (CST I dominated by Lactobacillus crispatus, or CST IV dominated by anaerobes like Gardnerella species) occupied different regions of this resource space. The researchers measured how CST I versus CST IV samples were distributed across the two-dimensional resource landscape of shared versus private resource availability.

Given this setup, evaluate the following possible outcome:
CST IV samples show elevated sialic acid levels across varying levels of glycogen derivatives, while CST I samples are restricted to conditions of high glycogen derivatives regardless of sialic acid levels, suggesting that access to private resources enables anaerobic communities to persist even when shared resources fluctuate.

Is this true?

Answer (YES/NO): NO